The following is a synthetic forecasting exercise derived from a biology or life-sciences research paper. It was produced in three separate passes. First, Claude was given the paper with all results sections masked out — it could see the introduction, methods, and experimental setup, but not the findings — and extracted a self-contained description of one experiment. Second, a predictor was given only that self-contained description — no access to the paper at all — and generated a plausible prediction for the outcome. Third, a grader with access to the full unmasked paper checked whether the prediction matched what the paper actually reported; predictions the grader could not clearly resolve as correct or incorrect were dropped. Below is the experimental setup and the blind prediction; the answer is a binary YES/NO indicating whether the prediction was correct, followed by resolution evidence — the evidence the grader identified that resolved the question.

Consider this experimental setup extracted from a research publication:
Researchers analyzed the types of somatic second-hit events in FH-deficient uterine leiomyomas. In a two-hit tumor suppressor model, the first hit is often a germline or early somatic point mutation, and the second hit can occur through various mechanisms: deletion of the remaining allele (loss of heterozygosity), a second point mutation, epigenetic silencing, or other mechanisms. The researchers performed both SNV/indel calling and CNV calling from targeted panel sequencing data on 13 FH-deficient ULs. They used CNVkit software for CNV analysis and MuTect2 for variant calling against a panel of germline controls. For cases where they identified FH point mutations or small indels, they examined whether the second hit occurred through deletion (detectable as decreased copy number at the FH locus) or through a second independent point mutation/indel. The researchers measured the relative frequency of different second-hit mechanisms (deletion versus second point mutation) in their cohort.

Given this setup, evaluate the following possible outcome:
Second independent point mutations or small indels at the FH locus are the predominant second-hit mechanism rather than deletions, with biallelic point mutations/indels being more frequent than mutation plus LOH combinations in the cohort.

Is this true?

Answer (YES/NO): NO